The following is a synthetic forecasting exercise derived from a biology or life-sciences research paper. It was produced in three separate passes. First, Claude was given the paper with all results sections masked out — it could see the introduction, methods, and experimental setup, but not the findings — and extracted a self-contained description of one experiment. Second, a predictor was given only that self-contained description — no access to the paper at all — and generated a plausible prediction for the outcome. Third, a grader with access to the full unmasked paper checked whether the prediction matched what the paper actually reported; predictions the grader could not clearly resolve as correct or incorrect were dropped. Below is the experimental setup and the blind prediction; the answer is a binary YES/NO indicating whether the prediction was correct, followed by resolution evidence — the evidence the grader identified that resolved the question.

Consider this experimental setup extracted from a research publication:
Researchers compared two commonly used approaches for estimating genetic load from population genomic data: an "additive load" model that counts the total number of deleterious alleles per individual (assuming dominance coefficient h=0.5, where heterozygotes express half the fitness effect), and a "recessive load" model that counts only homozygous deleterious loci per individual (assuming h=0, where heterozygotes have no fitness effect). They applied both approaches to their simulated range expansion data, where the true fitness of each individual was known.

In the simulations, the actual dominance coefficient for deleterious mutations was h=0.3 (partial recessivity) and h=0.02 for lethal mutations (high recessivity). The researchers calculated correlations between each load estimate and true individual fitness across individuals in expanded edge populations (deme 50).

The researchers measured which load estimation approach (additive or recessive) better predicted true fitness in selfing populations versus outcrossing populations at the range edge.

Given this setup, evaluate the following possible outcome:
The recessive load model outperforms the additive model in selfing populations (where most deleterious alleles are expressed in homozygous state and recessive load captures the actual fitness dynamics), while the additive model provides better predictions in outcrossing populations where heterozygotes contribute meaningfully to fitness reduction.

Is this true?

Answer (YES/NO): NO